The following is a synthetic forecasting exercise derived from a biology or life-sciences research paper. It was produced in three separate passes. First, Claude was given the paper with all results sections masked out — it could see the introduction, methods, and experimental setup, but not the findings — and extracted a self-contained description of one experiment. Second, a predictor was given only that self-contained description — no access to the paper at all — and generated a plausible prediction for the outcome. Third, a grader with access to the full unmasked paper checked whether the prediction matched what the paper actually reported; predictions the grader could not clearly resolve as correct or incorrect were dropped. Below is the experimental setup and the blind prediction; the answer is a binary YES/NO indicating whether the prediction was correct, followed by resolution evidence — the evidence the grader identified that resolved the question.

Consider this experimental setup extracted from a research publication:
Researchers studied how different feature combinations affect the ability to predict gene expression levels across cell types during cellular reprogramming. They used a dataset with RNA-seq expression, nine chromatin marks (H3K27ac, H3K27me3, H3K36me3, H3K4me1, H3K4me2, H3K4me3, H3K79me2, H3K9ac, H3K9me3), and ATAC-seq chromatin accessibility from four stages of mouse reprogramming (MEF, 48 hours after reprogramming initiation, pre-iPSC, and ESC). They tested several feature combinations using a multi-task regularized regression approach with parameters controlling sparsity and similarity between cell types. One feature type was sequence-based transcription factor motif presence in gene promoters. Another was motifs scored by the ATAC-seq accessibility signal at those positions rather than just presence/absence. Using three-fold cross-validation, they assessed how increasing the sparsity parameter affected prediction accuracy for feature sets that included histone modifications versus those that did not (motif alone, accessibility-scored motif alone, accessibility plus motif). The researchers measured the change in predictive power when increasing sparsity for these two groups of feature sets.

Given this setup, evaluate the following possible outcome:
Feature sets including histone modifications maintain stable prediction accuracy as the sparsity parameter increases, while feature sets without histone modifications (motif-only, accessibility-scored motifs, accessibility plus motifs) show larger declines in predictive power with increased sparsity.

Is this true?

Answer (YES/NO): NO